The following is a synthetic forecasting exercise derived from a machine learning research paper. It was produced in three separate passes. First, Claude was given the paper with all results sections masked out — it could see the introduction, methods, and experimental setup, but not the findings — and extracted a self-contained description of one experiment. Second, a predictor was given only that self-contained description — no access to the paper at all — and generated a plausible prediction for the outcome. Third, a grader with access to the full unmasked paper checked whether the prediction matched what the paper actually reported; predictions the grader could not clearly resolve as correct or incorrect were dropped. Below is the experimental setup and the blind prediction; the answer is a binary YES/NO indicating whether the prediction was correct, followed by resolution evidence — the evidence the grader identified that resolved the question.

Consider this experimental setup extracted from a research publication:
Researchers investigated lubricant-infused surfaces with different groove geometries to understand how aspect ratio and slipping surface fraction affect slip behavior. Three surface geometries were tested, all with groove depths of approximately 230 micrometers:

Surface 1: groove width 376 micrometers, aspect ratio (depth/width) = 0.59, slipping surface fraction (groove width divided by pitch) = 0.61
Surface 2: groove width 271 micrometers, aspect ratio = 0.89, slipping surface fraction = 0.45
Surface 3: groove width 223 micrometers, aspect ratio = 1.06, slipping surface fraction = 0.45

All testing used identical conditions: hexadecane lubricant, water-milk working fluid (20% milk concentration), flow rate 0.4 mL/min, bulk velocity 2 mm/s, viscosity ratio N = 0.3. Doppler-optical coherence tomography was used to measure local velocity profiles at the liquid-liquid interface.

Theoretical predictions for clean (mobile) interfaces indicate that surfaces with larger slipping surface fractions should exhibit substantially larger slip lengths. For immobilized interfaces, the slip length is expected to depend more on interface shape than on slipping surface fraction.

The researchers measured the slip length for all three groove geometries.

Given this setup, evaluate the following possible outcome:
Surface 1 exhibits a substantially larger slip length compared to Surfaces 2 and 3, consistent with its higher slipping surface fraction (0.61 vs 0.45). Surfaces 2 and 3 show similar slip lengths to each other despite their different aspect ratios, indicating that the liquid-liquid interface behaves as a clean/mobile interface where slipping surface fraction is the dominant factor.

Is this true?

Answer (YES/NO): NO